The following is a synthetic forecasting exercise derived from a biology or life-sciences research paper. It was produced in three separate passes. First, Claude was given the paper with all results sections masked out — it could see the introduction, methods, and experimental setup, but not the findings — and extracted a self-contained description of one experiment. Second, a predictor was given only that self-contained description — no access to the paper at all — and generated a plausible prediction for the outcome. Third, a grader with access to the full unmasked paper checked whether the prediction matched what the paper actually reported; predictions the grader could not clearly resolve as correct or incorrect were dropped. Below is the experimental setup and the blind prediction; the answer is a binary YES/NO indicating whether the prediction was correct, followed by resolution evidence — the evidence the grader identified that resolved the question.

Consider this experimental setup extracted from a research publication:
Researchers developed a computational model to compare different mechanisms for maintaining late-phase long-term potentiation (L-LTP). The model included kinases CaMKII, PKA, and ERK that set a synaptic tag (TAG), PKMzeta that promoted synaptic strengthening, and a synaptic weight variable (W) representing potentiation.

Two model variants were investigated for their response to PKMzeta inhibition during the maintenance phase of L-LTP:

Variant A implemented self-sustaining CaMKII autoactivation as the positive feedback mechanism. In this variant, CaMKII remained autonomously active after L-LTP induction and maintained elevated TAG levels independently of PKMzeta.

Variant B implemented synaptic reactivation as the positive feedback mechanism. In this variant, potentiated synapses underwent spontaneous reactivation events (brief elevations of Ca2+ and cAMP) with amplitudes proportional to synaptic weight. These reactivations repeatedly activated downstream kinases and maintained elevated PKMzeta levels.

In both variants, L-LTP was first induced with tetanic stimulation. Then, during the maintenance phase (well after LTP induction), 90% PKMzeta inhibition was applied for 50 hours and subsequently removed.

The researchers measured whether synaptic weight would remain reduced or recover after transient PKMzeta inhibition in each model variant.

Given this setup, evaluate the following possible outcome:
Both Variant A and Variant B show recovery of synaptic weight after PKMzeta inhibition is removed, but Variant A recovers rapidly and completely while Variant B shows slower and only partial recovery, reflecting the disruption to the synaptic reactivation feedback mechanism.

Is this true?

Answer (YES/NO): NO